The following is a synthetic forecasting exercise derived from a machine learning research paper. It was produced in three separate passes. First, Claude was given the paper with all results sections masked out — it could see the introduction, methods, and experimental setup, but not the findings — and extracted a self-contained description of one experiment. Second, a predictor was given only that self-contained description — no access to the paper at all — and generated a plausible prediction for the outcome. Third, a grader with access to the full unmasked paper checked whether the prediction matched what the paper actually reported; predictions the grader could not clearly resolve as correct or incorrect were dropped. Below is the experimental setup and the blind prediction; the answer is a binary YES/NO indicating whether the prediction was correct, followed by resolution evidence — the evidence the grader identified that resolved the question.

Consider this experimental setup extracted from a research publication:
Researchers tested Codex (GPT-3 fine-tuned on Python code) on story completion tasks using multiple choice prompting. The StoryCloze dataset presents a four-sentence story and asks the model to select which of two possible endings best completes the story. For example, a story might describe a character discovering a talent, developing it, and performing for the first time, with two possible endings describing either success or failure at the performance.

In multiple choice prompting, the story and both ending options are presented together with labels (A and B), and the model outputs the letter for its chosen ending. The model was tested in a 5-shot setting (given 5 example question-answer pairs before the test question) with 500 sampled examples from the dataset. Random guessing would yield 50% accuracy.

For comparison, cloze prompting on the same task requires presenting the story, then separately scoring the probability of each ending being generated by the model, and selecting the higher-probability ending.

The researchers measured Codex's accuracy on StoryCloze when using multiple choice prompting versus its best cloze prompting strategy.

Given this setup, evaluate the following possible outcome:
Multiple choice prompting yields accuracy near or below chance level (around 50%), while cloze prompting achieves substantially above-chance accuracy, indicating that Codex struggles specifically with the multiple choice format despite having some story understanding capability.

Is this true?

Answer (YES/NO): NO